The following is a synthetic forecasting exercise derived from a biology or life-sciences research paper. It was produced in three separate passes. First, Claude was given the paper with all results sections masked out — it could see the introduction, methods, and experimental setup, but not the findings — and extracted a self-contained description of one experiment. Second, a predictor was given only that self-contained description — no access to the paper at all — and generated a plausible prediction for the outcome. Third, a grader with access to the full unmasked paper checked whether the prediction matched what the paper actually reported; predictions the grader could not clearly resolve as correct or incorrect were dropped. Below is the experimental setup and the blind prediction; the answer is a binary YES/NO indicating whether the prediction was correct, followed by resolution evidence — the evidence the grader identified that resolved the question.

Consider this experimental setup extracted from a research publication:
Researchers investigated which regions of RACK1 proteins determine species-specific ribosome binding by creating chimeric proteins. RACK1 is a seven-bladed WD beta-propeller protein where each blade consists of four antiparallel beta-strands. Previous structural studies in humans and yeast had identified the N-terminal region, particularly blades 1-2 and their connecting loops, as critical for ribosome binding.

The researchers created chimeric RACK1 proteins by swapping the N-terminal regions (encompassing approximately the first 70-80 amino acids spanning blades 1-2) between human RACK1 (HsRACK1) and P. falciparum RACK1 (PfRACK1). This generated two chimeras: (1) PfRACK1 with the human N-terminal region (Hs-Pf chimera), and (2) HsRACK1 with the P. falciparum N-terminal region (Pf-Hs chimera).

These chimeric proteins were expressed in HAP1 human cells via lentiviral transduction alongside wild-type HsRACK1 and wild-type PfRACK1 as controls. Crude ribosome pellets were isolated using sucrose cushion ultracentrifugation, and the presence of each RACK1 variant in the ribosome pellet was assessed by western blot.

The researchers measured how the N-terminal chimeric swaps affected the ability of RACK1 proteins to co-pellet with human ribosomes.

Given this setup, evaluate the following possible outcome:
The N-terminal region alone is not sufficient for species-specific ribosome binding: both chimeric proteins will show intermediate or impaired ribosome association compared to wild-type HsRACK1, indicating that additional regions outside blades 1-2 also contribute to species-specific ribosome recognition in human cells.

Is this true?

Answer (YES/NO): NO